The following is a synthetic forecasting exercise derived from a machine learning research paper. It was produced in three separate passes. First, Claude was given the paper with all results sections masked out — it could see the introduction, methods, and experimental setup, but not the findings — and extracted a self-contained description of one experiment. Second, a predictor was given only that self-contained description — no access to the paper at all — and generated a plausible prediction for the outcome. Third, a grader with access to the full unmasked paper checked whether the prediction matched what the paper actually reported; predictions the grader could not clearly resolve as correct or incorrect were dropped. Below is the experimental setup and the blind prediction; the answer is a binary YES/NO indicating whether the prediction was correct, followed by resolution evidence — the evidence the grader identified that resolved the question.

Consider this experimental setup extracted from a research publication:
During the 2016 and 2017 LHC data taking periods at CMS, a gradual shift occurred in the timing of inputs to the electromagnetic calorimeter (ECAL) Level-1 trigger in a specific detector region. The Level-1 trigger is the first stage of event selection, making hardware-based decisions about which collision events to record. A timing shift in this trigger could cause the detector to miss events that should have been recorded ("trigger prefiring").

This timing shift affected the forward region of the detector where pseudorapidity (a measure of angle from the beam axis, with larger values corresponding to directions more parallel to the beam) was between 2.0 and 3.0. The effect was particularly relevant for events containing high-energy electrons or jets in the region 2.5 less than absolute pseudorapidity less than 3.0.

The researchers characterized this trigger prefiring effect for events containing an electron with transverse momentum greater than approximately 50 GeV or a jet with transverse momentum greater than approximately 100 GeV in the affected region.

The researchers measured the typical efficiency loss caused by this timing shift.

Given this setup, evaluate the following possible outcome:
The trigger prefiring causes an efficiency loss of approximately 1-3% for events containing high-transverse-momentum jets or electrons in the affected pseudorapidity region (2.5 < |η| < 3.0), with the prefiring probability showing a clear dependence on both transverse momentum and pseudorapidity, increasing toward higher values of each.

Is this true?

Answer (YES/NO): NO